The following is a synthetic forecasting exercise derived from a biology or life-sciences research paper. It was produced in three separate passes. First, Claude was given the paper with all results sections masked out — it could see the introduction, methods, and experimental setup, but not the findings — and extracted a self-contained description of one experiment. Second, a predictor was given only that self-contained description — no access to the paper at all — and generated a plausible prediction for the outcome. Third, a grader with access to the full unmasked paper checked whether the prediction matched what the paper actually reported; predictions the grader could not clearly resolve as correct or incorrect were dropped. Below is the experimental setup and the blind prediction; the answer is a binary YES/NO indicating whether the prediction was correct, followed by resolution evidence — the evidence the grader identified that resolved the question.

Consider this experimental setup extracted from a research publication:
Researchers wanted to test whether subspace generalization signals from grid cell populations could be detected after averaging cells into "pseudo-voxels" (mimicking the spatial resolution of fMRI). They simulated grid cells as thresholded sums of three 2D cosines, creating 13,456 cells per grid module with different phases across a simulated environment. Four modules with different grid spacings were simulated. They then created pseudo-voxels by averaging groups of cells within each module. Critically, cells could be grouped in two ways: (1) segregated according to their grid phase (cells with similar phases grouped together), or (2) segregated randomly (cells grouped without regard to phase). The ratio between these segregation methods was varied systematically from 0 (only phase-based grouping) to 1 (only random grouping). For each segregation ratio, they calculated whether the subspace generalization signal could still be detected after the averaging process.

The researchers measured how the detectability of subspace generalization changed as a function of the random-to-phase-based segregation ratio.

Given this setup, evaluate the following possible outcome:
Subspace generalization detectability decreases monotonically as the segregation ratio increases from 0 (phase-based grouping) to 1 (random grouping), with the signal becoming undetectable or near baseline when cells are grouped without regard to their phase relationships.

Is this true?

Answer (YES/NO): YES